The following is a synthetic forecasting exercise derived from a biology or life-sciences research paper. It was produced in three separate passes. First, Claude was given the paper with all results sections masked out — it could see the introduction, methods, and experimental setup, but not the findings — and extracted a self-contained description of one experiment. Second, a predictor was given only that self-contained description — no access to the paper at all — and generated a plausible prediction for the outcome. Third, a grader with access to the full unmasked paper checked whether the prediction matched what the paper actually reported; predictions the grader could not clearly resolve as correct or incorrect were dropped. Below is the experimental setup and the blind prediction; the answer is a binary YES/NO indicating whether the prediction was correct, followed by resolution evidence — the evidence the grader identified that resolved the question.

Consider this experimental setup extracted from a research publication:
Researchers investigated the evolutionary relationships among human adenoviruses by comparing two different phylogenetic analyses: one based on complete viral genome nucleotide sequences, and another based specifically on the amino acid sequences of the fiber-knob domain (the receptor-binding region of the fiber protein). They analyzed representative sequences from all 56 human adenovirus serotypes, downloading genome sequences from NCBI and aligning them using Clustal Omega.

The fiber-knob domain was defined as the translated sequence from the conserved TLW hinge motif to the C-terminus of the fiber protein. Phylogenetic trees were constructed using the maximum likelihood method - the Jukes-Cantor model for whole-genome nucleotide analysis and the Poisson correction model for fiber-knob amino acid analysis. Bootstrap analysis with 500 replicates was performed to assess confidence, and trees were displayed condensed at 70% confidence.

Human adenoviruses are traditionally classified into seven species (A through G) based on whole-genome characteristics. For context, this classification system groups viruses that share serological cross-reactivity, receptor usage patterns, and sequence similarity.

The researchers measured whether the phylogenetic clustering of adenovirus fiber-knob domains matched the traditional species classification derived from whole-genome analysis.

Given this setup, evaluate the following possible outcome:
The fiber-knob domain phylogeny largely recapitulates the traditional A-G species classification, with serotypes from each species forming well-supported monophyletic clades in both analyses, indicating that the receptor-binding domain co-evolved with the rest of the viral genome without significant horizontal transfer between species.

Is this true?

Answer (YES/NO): NO